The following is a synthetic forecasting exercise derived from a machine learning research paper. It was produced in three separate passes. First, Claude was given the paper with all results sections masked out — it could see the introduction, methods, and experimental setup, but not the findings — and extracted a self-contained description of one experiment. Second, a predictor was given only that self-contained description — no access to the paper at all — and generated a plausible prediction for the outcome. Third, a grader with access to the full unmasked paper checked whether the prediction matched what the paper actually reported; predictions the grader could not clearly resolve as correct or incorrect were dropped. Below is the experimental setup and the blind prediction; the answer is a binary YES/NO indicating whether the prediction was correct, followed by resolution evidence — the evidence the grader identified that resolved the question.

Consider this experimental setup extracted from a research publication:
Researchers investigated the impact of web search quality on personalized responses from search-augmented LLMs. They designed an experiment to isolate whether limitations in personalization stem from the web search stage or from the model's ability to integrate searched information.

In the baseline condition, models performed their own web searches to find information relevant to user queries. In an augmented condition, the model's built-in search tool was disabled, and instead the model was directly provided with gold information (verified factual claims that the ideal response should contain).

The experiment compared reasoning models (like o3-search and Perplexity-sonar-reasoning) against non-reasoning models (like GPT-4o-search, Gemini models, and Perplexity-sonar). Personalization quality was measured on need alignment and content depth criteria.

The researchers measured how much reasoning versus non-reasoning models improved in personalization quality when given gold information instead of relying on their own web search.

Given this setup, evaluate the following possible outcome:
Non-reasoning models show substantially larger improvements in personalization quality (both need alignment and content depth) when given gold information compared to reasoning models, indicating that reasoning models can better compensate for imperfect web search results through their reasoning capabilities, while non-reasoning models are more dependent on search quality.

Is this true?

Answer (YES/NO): NO